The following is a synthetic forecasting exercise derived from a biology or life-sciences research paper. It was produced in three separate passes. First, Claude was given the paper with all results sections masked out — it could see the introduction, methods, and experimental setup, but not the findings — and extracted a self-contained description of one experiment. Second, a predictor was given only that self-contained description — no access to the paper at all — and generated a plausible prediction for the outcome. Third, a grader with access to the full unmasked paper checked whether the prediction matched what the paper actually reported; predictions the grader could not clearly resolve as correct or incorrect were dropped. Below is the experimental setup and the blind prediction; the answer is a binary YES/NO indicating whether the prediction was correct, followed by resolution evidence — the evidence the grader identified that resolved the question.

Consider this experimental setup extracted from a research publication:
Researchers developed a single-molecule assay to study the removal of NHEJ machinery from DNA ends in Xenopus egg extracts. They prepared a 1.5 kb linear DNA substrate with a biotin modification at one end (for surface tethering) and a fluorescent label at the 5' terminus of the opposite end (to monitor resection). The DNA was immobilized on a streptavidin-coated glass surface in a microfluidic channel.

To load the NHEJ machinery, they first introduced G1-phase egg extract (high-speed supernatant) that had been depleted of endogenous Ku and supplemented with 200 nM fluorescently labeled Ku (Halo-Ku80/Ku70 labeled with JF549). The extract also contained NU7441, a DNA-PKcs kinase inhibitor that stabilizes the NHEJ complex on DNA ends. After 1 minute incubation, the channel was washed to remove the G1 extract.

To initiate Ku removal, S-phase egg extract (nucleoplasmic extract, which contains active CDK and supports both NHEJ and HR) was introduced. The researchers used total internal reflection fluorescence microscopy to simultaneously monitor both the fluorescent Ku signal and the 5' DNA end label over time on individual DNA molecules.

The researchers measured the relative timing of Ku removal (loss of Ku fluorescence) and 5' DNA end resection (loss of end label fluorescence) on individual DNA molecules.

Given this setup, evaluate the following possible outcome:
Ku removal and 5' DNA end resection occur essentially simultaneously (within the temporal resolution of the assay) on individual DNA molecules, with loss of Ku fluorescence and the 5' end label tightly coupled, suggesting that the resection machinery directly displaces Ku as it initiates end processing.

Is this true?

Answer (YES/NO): NO